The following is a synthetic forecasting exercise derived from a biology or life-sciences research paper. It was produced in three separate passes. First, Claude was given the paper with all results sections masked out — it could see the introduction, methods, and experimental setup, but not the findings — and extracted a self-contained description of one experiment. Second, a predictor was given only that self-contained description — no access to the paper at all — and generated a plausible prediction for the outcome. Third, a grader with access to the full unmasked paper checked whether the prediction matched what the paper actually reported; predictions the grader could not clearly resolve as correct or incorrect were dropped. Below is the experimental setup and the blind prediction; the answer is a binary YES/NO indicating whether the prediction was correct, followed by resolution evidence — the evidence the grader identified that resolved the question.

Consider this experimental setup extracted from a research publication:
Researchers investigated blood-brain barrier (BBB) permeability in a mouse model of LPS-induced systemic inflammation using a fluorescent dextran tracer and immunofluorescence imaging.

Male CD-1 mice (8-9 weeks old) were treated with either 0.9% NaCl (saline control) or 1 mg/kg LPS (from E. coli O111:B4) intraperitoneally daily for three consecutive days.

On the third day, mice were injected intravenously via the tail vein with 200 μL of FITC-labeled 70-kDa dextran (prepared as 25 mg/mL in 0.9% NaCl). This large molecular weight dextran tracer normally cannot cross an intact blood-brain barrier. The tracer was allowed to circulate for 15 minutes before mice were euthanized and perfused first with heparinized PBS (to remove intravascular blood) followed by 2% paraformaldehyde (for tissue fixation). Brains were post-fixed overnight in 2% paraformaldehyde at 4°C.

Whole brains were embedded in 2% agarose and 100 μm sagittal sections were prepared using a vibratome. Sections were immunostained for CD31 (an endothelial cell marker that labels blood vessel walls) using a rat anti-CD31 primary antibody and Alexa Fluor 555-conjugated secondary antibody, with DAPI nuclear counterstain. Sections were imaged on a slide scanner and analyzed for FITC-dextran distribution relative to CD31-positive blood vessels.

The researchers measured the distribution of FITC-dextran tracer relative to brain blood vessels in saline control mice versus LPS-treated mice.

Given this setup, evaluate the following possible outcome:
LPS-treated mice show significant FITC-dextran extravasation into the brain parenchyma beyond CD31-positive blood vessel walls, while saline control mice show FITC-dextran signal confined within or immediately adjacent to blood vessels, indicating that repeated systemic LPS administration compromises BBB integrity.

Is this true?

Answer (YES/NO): YES